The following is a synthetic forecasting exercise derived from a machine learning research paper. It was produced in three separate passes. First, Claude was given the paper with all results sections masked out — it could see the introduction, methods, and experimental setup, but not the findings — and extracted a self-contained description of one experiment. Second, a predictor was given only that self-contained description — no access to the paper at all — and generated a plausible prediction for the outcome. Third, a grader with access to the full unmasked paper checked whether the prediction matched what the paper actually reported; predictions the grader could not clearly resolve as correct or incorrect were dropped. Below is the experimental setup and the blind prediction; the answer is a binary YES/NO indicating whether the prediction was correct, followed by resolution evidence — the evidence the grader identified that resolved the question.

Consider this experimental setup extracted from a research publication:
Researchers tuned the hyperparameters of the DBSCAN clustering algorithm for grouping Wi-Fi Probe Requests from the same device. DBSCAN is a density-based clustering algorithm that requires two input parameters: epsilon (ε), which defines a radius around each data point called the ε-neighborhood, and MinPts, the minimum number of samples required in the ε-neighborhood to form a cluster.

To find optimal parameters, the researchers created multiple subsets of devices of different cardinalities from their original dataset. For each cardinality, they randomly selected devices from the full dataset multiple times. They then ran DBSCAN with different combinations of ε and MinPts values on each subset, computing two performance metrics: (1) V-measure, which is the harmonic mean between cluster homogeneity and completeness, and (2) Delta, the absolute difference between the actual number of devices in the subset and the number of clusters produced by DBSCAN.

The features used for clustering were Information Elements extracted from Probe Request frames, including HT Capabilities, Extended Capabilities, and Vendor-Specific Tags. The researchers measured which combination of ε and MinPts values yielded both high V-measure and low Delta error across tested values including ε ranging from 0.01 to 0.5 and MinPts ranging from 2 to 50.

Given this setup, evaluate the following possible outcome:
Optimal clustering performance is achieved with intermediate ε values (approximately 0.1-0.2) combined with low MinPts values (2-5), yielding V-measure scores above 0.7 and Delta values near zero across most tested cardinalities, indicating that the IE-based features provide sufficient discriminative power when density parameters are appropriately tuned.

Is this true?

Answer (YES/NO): NO